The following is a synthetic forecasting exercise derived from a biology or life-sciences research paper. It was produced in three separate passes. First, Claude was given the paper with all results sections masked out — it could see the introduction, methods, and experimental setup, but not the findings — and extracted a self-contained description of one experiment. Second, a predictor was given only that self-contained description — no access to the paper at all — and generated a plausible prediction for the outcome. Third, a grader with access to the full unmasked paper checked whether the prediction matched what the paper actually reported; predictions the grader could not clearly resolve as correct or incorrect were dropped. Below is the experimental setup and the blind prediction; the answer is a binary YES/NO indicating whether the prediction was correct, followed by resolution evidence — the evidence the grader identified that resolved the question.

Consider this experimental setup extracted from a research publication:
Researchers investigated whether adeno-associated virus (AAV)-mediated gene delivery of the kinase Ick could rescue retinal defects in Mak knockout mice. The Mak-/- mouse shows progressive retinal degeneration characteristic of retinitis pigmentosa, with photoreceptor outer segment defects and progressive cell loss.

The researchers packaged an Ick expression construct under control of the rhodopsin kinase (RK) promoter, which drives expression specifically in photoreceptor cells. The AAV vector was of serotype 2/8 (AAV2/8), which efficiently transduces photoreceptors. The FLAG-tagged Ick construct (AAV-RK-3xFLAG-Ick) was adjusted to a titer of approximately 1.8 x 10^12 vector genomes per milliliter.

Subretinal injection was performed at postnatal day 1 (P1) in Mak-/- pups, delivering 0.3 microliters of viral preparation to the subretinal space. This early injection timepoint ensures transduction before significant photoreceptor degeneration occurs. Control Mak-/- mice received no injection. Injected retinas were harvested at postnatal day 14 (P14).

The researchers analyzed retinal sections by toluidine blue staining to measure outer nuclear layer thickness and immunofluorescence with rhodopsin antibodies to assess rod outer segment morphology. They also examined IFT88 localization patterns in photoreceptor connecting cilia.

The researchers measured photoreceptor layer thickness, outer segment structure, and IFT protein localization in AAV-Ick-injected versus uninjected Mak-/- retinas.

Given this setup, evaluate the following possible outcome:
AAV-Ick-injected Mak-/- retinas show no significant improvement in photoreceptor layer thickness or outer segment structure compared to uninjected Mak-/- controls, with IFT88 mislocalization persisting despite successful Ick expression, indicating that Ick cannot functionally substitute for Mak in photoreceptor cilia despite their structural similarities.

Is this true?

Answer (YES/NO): NO